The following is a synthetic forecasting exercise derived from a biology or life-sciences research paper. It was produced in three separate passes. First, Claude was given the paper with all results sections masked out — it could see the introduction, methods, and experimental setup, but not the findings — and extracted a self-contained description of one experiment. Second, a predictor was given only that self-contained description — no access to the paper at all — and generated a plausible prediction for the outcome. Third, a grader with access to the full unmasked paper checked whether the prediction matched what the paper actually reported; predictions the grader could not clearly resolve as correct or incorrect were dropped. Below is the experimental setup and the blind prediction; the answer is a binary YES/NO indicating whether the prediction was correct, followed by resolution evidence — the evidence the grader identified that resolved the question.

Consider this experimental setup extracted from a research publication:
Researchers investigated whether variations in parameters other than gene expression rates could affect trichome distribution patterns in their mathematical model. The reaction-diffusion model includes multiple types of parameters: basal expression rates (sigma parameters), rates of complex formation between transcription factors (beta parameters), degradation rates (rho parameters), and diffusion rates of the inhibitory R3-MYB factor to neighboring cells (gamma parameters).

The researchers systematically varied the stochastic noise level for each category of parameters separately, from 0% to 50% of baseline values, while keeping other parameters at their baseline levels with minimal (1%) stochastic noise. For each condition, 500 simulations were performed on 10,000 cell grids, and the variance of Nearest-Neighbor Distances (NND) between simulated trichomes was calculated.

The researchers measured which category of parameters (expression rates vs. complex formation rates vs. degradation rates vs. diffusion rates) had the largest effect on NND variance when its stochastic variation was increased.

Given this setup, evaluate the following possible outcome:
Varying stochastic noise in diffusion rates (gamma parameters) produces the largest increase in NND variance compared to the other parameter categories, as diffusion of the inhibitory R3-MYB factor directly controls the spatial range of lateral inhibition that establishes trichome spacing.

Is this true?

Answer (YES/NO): NO